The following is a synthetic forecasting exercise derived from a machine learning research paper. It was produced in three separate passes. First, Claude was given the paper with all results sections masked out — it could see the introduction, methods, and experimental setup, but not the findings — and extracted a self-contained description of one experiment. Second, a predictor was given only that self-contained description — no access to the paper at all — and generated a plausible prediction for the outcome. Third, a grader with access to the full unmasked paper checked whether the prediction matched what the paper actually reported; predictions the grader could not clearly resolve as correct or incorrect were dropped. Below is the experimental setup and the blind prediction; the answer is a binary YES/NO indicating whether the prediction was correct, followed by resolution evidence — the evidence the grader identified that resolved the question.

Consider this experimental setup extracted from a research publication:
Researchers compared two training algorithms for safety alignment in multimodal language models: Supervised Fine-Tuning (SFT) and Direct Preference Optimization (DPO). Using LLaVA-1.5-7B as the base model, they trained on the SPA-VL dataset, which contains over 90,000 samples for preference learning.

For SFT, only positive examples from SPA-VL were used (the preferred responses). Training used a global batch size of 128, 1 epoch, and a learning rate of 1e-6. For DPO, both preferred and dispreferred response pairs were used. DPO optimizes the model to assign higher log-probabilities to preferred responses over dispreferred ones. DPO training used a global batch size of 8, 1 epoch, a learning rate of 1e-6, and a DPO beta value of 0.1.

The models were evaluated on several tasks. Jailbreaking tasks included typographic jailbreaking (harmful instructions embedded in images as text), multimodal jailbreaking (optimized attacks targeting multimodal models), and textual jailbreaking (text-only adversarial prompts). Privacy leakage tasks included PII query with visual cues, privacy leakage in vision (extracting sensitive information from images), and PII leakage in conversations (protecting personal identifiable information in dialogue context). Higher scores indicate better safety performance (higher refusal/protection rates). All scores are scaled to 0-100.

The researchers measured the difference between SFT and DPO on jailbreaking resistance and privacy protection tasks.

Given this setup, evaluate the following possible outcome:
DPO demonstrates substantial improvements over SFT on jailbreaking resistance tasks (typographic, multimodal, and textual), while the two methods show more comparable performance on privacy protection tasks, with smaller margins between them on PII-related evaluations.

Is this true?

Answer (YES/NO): NO